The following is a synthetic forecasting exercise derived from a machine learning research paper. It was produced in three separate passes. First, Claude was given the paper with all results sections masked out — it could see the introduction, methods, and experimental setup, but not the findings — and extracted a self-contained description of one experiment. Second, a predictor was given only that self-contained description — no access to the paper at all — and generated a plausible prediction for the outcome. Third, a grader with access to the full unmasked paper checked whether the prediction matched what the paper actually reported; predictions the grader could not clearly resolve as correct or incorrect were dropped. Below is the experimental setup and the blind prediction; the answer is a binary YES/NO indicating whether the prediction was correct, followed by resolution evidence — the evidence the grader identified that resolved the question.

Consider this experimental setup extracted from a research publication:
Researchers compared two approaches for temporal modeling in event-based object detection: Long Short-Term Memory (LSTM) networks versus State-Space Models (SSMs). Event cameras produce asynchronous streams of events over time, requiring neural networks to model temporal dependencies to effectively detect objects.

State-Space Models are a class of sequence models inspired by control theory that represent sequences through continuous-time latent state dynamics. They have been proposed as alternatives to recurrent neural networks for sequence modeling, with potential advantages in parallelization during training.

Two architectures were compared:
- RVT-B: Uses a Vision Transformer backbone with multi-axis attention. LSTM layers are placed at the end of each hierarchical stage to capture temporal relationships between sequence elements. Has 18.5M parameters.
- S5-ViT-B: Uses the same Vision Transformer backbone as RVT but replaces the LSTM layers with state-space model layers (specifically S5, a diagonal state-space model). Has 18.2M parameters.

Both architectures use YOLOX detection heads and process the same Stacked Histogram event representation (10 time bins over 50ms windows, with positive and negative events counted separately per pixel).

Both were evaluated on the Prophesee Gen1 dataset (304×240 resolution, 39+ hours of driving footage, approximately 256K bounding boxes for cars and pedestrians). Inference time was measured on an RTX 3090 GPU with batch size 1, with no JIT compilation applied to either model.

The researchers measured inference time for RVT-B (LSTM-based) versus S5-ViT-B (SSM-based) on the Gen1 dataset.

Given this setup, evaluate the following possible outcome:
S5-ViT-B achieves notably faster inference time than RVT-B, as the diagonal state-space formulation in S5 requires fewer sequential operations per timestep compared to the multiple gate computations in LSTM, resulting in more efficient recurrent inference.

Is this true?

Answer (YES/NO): NO